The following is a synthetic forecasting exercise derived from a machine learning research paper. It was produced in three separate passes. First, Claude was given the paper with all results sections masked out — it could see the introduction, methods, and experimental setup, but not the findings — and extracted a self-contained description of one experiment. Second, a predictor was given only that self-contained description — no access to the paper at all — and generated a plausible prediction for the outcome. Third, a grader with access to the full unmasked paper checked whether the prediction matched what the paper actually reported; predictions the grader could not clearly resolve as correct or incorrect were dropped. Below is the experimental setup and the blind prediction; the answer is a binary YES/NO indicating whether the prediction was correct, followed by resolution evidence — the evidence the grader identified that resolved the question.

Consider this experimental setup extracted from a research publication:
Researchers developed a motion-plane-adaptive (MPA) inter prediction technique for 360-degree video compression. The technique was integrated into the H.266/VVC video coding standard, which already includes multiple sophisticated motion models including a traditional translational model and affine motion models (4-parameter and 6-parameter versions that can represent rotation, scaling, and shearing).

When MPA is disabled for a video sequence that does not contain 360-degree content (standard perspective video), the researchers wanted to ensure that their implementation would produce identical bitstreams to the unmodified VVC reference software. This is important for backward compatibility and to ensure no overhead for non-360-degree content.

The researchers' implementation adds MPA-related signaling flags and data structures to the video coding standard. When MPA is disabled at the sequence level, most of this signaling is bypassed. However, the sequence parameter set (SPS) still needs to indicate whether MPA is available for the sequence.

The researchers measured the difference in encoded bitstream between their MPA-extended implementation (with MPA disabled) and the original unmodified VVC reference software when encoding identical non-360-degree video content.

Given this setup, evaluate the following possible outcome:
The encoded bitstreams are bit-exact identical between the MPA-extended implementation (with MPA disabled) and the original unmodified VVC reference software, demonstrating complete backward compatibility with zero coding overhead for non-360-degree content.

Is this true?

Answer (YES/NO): NO